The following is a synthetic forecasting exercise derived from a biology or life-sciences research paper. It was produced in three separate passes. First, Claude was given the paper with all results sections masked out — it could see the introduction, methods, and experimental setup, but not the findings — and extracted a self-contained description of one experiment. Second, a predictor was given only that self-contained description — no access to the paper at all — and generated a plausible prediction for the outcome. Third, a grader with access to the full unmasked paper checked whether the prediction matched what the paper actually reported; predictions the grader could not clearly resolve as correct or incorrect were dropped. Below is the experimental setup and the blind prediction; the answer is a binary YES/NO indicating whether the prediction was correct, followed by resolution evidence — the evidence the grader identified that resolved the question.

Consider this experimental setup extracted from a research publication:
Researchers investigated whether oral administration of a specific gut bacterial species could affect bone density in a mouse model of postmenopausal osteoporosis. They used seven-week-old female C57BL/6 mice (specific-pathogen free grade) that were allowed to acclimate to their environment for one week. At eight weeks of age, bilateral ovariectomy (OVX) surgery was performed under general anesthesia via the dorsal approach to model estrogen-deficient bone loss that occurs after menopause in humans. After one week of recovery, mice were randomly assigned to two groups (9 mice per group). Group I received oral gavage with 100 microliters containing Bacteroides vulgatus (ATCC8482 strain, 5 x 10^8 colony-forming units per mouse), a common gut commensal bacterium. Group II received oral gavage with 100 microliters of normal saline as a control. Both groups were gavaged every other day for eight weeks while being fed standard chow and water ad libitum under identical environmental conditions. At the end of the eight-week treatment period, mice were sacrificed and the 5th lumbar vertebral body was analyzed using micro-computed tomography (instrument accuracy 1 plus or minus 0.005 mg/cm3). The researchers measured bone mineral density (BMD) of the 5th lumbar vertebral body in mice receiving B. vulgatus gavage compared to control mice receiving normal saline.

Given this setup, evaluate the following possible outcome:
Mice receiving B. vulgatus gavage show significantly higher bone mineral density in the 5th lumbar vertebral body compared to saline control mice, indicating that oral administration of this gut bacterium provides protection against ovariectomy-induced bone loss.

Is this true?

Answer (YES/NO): NO